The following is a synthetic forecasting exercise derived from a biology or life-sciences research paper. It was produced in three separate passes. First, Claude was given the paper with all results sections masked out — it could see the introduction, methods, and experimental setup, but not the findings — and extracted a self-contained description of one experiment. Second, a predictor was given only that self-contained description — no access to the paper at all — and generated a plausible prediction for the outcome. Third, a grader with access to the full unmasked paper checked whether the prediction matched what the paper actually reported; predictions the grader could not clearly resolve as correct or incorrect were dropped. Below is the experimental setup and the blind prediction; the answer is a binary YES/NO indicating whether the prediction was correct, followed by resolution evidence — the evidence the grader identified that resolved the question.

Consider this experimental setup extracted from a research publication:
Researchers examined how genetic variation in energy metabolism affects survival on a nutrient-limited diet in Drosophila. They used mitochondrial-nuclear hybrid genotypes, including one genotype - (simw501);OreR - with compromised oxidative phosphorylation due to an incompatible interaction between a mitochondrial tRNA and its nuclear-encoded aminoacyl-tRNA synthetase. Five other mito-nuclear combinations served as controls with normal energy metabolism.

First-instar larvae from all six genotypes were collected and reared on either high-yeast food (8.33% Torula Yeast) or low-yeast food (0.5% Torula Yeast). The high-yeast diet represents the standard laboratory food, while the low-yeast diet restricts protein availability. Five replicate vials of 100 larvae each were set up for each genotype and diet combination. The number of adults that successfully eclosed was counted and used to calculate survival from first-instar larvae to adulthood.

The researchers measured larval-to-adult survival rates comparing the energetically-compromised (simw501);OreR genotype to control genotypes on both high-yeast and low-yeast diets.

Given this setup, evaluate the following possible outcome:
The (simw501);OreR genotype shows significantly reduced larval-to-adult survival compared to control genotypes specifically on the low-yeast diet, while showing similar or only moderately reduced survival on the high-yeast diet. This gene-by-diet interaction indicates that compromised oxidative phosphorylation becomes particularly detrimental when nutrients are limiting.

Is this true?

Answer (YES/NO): NO